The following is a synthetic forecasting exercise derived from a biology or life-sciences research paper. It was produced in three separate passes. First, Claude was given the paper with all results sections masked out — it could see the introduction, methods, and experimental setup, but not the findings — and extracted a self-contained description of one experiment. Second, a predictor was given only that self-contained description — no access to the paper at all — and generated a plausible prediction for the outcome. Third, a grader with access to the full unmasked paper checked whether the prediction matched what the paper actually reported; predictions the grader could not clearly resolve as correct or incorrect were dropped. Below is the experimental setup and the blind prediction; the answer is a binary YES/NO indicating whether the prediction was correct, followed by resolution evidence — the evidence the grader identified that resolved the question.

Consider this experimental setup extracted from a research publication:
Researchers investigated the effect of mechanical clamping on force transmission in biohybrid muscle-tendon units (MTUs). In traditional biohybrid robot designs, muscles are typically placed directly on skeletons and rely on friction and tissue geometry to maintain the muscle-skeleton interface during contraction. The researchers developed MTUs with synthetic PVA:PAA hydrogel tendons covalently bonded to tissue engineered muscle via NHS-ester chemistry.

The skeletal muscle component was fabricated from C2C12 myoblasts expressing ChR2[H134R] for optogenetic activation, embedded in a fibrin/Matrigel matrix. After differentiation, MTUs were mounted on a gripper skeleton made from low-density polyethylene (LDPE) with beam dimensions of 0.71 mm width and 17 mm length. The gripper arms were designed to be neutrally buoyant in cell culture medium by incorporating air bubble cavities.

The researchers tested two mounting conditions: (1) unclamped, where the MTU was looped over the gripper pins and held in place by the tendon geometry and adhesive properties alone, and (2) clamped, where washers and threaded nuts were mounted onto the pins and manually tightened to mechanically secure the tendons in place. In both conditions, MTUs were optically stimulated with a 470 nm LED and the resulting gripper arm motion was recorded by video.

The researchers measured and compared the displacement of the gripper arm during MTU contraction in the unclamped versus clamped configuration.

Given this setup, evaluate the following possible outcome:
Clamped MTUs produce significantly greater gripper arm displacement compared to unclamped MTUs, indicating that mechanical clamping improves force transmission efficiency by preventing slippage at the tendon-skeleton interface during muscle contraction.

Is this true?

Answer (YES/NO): NO